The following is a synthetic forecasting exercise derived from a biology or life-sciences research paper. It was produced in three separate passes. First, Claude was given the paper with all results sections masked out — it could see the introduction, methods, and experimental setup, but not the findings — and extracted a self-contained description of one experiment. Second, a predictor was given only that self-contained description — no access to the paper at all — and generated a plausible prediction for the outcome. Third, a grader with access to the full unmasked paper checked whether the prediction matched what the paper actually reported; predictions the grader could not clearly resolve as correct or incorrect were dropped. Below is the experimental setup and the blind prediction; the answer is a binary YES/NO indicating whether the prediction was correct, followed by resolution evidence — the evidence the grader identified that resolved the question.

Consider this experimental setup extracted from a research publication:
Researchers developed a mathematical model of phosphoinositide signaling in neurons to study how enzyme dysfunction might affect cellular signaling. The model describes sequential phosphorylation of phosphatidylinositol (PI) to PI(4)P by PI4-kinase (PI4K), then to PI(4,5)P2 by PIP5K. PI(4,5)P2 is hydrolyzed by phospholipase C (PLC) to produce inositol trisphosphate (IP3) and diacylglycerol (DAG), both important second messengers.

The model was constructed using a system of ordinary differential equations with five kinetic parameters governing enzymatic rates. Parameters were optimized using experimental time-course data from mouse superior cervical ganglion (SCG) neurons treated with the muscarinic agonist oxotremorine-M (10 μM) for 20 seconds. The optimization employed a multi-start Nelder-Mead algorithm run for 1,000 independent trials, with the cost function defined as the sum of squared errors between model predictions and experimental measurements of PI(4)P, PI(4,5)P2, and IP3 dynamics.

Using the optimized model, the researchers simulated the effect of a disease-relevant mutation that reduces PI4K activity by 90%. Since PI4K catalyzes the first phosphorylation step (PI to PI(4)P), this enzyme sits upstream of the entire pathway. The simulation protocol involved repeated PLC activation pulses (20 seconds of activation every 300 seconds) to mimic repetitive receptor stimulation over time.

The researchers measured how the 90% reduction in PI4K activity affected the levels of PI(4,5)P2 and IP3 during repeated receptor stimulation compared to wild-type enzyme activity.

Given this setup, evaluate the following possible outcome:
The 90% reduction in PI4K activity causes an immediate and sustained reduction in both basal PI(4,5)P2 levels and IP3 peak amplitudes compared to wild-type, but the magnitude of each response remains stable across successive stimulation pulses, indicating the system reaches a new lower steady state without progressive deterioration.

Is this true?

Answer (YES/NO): NO